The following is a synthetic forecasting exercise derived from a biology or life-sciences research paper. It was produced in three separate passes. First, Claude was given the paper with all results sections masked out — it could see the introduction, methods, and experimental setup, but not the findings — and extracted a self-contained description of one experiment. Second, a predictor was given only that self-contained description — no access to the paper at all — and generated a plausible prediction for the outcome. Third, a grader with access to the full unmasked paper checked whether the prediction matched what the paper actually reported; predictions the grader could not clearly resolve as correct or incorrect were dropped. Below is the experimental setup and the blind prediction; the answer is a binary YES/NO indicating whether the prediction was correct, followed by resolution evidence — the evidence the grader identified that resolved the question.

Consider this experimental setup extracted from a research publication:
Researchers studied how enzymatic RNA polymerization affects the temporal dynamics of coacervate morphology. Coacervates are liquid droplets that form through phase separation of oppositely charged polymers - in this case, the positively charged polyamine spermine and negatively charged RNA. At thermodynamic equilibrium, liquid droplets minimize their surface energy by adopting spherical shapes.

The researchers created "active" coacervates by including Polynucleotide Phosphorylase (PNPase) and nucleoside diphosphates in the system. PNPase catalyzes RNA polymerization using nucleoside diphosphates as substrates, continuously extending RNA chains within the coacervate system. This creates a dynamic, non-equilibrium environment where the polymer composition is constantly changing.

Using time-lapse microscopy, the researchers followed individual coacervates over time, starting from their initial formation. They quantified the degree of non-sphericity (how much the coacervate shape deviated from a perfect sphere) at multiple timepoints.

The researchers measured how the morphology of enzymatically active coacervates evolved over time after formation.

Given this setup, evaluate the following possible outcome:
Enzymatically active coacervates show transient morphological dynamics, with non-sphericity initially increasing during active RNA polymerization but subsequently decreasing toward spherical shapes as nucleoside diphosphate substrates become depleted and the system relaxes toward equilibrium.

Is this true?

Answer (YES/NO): YES